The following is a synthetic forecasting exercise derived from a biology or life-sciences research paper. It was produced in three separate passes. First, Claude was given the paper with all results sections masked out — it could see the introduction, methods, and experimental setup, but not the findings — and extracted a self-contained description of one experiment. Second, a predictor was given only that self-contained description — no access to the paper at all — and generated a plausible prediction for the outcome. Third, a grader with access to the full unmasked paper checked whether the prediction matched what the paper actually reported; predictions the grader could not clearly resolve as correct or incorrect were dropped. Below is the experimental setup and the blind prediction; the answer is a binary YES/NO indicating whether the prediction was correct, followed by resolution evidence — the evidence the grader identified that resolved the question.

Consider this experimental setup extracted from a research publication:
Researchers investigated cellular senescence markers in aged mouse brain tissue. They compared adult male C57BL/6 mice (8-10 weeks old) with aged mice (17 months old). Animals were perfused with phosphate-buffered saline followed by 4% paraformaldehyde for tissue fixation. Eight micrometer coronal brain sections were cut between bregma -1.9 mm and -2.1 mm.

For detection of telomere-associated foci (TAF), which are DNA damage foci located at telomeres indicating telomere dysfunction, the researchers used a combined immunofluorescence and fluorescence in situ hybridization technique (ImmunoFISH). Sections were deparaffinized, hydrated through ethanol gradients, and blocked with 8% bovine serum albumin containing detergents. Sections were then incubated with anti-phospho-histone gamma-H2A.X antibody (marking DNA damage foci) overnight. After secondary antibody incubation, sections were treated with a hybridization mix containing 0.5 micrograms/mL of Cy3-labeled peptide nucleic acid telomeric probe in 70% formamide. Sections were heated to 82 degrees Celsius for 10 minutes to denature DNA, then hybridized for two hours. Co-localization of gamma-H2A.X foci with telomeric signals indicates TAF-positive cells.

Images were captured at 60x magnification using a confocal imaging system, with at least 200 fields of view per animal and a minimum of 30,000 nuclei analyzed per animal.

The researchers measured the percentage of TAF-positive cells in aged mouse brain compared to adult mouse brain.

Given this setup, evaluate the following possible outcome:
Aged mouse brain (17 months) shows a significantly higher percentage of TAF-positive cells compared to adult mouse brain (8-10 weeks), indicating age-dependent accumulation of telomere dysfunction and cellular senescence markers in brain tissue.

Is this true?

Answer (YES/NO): NO